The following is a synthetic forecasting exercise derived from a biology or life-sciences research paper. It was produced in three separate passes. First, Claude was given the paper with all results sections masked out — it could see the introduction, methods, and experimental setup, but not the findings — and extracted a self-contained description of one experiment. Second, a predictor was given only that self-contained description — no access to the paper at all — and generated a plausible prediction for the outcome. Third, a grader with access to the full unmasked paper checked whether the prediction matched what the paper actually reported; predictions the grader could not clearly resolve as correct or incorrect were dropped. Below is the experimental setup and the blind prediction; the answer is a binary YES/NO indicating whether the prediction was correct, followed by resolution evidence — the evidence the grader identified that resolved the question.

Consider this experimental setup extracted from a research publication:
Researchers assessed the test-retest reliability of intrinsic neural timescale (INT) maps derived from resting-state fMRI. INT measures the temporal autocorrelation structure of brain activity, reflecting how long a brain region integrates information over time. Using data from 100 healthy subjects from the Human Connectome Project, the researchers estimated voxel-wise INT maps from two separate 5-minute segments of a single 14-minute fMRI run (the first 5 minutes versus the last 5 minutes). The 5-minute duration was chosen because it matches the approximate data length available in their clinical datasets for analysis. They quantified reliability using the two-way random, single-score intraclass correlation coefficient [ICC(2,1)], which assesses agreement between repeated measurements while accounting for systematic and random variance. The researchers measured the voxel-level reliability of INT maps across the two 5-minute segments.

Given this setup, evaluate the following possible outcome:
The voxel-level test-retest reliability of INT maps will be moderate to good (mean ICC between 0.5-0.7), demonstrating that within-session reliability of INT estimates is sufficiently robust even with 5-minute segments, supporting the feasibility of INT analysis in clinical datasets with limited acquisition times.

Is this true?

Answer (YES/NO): NO